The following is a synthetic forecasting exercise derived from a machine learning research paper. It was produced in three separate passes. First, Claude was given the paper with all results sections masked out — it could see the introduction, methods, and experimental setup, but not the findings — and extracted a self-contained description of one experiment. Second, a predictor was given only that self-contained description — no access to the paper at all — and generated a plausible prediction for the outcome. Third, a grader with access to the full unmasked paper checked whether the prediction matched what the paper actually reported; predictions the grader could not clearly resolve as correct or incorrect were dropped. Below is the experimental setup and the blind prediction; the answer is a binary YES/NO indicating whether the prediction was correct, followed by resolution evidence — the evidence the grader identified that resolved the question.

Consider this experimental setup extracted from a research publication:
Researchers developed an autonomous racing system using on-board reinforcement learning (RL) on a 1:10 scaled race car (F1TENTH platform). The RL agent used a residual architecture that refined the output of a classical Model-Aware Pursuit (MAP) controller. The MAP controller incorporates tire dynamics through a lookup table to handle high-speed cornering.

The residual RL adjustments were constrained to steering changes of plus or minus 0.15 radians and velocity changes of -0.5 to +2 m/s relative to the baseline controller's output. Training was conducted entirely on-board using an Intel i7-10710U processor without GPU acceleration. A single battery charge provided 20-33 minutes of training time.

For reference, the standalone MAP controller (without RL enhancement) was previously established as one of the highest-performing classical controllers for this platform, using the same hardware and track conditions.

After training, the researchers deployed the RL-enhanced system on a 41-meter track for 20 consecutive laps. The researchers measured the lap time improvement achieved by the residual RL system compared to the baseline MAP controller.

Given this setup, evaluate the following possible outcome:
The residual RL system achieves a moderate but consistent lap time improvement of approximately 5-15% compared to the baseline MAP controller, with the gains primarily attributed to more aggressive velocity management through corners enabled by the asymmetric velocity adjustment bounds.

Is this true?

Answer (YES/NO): NO